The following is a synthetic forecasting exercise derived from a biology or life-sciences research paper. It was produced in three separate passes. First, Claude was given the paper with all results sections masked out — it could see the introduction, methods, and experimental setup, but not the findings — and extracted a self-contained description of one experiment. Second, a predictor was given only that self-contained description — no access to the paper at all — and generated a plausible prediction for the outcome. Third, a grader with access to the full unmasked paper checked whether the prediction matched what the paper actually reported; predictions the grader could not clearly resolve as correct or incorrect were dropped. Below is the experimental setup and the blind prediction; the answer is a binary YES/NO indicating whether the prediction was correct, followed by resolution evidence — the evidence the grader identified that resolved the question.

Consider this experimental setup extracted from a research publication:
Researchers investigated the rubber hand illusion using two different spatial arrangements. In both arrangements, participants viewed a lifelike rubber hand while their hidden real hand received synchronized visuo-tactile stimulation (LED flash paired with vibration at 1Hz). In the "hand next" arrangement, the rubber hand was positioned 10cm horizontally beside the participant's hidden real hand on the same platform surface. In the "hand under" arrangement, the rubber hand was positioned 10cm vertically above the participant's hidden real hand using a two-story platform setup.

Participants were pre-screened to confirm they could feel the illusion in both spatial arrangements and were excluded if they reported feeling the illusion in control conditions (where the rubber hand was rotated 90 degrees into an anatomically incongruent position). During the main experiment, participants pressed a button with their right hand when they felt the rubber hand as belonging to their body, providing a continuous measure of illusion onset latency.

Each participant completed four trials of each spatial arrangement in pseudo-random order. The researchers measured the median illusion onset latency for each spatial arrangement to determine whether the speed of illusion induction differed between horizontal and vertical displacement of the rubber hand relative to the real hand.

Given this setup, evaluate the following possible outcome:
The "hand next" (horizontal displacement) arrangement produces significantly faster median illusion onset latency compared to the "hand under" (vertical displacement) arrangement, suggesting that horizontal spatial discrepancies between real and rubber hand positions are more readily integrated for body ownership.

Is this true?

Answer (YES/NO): NO